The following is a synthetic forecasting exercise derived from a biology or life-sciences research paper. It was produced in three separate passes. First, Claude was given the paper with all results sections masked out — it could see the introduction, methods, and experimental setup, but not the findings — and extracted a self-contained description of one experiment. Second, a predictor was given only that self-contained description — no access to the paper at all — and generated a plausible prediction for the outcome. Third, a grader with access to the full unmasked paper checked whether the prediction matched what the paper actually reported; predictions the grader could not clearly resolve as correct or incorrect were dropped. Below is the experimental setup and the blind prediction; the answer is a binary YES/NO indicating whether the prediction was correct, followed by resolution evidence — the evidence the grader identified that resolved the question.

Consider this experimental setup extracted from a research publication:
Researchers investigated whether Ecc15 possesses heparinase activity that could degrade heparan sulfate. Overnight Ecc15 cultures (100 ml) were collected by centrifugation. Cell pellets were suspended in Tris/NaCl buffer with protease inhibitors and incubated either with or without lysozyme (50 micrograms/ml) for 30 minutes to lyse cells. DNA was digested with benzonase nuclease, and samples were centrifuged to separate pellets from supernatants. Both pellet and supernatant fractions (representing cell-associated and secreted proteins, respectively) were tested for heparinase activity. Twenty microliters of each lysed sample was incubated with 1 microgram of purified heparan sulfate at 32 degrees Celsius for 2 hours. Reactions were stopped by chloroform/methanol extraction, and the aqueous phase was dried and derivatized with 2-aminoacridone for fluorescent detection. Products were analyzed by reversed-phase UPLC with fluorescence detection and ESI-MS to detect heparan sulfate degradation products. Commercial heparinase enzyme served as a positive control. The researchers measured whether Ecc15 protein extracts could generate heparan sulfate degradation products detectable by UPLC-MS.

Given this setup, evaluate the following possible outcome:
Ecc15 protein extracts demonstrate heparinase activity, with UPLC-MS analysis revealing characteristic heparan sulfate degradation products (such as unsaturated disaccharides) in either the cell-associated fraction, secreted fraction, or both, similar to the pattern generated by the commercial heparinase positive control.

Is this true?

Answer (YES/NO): NO